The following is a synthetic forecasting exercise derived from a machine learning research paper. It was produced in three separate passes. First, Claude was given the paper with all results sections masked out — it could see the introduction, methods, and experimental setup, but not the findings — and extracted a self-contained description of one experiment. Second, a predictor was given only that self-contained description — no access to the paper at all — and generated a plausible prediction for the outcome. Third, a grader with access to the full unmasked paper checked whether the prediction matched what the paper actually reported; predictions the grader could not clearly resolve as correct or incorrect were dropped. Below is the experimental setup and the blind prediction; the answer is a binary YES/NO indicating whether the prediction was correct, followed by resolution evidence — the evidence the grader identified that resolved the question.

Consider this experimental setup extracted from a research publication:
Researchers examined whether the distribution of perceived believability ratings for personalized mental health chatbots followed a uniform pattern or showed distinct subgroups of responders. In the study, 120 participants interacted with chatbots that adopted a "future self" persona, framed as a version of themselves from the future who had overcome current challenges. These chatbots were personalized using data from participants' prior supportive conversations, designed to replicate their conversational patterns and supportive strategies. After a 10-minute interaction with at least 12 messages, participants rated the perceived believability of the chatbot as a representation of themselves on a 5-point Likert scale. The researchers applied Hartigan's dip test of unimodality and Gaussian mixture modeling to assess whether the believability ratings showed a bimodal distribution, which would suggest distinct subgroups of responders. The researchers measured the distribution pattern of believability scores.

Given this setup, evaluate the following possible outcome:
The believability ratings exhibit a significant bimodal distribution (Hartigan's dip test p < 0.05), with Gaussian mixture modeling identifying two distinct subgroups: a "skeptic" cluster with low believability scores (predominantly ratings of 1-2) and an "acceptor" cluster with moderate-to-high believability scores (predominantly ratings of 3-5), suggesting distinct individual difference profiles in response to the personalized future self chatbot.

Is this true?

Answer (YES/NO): YES